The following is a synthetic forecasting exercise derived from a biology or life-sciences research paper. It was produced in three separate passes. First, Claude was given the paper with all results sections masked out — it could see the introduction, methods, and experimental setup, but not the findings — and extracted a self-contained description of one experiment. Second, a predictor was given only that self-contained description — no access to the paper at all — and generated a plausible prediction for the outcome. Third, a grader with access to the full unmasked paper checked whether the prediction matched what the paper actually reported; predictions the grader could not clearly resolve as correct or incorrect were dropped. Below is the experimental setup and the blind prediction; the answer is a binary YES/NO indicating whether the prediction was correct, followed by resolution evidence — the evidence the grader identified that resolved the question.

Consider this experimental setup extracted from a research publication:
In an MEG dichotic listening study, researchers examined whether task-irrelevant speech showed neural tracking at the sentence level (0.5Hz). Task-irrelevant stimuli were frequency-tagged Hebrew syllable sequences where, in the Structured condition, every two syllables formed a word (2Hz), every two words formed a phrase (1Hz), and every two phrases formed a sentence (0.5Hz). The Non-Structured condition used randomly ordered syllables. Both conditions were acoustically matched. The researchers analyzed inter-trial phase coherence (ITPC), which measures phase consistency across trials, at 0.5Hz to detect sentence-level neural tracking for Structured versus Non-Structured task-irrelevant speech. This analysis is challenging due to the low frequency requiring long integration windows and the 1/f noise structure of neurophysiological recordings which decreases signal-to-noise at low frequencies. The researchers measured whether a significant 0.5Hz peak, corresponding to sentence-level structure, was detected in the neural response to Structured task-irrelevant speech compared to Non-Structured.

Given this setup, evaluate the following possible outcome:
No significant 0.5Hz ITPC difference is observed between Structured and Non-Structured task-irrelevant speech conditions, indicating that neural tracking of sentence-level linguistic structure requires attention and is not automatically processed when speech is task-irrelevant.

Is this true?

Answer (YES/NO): NO